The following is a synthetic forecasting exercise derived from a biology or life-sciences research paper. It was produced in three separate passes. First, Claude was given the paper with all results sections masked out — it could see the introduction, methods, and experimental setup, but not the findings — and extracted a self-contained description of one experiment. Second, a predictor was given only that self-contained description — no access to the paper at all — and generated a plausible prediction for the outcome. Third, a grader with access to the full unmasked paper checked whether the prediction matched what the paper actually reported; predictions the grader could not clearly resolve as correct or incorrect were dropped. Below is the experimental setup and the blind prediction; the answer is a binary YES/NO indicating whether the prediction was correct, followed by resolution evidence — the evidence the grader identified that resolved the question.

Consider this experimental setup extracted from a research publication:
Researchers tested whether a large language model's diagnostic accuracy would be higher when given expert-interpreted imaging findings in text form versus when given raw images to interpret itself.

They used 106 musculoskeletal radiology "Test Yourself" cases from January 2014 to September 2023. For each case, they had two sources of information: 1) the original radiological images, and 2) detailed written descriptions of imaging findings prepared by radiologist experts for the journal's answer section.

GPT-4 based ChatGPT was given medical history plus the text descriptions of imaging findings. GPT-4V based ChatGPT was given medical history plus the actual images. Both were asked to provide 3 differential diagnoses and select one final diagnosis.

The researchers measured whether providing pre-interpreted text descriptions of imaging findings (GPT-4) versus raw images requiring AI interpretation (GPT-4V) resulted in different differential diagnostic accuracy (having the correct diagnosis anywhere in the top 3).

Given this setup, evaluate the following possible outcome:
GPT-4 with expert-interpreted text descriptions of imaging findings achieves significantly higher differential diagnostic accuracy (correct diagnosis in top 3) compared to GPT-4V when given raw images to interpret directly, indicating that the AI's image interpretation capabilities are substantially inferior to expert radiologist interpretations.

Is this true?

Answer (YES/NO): YES